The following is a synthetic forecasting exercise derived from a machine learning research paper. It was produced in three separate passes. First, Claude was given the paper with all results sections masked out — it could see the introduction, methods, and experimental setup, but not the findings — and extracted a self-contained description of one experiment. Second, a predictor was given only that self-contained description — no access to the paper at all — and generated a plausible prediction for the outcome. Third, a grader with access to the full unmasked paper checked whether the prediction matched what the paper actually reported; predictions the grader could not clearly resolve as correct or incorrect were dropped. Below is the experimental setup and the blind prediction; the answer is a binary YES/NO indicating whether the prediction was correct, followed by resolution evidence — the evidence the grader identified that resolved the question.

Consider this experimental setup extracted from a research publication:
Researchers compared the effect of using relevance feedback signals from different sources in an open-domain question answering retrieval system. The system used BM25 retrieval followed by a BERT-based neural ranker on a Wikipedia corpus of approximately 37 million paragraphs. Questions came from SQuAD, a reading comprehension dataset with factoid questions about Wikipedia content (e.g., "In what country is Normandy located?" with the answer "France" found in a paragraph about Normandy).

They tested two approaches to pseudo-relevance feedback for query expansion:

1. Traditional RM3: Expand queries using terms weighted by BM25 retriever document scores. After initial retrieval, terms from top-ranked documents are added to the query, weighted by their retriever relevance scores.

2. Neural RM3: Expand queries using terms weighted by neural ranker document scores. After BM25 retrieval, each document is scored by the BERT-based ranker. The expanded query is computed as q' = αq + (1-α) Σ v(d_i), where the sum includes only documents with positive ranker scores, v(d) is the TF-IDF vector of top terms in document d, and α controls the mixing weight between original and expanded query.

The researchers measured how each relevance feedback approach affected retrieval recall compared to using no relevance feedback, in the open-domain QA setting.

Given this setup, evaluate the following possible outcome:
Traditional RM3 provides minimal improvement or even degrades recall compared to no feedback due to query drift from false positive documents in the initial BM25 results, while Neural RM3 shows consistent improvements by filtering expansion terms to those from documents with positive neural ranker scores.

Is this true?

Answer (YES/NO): YES